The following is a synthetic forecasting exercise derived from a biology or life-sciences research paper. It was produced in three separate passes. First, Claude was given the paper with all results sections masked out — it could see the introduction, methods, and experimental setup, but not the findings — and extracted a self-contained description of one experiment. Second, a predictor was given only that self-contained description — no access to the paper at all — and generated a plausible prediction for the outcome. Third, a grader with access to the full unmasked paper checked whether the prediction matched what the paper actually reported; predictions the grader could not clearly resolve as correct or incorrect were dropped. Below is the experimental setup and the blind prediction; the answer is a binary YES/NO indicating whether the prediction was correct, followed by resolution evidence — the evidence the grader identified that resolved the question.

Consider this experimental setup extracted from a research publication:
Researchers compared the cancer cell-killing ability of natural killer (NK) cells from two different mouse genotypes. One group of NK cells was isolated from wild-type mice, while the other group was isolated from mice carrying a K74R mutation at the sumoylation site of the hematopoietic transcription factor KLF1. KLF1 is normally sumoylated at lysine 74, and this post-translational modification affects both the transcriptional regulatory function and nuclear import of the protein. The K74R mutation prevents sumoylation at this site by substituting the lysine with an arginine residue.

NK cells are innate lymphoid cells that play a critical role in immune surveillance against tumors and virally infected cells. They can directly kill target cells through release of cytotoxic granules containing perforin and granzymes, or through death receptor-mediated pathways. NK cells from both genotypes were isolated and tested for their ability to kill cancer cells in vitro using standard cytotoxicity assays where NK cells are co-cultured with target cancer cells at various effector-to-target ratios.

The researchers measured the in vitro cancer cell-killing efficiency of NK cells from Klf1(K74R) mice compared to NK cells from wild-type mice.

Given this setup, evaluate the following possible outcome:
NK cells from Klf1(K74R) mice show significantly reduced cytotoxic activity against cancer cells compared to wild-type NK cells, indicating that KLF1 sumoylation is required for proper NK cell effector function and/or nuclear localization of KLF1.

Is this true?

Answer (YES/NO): NO